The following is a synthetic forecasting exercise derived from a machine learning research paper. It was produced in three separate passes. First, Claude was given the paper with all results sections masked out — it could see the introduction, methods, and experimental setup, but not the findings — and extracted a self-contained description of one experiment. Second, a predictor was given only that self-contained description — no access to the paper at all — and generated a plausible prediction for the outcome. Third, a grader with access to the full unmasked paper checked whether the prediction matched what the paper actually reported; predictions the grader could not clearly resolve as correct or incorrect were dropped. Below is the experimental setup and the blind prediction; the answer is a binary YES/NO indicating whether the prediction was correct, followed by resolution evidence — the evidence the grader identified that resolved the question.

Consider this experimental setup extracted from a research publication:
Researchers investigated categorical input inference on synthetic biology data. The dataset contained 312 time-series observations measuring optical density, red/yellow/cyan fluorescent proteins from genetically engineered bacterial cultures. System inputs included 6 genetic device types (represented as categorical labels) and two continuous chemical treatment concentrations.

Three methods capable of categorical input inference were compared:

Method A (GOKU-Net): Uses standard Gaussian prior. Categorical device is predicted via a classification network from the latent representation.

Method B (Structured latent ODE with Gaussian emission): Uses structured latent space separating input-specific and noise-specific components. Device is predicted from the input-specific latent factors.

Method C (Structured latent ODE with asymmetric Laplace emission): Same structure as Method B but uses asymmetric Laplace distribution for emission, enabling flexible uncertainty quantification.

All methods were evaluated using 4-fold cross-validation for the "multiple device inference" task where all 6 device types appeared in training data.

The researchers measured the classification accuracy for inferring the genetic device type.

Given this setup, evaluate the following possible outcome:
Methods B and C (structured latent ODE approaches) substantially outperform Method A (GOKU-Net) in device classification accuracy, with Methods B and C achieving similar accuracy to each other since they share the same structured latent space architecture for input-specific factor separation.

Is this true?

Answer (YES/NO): NO